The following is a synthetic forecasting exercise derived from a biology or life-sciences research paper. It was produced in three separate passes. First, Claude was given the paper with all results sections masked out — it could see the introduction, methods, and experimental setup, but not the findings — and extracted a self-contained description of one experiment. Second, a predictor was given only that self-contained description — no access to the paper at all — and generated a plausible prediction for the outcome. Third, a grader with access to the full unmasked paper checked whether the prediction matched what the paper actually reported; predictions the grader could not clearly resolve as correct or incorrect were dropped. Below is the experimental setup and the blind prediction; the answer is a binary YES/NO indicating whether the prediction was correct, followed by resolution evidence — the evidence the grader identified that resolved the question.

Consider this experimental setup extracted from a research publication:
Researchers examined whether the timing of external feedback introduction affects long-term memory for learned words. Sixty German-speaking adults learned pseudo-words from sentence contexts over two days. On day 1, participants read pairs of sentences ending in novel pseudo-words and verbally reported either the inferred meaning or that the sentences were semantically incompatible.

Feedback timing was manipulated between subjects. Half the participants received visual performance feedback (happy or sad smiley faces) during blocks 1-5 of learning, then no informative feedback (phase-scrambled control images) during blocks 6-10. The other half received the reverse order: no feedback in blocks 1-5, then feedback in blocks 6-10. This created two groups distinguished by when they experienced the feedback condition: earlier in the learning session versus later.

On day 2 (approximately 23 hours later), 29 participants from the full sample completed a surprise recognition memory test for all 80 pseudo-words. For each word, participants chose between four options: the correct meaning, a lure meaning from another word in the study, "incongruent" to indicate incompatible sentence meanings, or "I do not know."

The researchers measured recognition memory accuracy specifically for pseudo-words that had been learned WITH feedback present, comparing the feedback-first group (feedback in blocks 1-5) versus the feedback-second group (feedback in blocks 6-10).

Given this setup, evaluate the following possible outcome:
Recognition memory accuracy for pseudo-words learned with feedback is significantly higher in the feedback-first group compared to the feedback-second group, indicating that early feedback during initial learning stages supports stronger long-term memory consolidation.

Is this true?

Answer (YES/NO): NO